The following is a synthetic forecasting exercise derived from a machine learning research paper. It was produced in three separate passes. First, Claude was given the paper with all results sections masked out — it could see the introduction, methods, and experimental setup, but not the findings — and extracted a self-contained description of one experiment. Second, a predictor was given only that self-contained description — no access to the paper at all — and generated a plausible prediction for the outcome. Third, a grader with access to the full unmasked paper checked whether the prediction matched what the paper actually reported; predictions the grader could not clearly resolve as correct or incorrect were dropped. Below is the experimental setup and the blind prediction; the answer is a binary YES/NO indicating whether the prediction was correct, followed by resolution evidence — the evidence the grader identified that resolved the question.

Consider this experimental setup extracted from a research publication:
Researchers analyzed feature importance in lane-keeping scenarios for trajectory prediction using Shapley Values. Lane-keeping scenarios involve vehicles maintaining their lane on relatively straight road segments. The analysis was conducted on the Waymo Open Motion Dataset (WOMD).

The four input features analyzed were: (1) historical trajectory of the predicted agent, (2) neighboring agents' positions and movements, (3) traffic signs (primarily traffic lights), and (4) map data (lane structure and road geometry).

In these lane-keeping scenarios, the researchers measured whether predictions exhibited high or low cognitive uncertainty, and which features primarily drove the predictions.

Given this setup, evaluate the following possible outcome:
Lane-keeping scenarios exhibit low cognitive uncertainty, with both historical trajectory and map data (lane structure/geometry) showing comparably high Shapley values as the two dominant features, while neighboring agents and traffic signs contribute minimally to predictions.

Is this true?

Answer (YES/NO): NO